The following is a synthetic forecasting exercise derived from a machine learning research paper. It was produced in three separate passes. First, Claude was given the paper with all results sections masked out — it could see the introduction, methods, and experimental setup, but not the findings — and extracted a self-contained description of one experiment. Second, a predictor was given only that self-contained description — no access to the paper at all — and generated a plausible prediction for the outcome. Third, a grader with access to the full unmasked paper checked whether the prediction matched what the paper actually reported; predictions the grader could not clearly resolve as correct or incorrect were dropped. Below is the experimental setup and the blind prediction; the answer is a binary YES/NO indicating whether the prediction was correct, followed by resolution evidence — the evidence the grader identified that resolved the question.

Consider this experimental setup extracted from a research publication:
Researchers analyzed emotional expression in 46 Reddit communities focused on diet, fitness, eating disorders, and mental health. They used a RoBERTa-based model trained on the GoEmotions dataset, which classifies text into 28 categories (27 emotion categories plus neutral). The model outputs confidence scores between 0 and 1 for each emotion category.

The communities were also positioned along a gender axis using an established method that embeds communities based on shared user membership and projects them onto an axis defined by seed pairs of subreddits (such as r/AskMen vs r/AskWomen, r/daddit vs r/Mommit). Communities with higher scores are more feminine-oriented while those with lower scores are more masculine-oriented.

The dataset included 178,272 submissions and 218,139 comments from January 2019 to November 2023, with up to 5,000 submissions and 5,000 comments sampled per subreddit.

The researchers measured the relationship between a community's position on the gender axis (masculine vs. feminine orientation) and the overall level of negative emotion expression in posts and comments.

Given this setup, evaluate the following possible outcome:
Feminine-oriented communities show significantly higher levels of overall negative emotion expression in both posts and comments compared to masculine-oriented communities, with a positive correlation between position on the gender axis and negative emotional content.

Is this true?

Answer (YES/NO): NO